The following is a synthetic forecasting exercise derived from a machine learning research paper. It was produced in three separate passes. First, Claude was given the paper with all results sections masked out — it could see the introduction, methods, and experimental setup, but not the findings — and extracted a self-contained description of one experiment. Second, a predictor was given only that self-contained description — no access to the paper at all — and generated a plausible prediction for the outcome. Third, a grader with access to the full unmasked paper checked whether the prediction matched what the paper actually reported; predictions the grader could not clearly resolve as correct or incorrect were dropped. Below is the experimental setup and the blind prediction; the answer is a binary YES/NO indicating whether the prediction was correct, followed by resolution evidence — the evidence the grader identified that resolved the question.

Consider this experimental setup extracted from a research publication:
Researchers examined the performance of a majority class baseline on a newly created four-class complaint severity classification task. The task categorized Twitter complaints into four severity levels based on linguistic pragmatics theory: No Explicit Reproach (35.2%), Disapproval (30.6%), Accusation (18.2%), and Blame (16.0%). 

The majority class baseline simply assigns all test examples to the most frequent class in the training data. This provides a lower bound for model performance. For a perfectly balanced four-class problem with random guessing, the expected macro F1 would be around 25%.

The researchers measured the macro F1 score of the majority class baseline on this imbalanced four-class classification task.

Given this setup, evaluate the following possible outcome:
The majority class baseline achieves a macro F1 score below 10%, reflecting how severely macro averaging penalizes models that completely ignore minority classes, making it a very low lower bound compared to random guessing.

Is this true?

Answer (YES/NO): NO